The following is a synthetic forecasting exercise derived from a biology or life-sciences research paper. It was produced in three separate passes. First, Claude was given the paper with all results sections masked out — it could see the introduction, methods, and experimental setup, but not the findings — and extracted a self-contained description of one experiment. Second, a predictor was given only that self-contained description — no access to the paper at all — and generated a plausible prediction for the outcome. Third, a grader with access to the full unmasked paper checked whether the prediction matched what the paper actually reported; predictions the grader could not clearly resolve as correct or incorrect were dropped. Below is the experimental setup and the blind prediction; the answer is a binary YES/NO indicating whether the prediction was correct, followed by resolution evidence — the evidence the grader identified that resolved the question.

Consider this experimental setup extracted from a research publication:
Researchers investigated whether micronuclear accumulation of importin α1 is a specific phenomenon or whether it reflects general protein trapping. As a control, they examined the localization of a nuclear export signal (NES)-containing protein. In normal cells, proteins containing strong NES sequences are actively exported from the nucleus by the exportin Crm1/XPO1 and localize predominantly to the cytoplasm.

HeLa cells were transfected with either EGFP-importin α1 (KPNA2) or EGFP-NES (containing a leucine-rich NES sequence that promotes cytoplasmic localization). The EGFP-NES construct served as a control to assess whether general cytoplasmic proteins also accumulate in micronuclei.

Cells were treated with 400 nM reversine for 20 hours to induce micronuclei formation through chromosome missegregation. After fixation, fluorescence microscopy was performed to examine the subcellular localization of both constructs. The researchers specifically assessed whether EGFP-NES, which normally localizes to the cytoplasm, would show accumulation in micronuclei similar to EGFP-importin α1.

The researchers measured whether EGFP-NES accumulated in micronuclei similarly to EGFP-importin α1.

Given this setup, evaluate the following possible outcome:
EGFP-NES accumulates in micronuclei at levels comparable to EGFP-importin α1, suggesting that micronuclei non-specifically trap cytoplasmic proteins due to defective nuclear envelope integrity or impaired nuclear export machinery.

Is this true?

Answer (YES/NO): NO